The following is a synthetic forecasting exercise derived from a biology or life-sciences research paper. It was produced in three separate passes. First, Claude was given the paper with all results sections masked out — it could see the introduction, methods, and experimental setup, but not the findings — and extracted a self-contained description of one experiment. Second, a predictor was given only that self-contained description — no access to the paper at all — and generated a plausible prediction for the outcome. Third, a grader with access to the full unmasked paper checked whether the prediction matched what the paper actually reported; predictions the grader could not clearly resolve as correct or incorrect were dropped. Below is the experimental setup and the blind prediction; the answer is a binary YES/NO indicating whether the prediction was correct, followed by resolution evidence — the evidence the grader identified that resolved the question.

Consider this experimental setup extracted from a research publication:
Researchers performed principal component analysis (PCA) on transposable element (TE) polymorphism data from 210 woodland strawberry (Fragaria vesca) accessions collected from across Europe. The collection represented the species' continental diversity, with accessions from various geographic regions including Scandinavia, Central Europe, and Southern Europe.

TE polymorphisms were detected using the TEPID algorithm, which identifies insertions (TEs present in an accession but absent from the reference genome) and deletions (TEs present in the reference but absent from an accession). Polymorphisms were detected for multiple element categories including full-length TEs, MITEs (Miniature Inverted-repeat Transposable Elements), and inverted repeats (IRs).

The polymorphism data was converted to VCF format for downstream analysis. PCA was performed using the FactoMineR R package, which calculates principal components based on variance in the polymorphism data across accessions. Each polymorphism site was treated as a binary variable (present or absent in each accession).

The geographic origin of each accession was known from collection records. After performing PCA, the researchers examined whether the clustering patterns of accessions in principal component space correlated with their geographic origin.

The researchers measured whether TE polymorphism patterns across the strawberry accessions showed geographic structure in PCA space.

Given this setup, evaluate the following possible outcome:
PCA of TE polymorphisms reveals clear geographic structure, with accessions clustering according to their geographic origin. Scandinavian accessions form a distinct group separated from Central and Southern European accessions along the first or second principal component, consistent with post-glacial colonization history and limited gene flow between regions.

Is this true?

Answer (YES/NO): NO